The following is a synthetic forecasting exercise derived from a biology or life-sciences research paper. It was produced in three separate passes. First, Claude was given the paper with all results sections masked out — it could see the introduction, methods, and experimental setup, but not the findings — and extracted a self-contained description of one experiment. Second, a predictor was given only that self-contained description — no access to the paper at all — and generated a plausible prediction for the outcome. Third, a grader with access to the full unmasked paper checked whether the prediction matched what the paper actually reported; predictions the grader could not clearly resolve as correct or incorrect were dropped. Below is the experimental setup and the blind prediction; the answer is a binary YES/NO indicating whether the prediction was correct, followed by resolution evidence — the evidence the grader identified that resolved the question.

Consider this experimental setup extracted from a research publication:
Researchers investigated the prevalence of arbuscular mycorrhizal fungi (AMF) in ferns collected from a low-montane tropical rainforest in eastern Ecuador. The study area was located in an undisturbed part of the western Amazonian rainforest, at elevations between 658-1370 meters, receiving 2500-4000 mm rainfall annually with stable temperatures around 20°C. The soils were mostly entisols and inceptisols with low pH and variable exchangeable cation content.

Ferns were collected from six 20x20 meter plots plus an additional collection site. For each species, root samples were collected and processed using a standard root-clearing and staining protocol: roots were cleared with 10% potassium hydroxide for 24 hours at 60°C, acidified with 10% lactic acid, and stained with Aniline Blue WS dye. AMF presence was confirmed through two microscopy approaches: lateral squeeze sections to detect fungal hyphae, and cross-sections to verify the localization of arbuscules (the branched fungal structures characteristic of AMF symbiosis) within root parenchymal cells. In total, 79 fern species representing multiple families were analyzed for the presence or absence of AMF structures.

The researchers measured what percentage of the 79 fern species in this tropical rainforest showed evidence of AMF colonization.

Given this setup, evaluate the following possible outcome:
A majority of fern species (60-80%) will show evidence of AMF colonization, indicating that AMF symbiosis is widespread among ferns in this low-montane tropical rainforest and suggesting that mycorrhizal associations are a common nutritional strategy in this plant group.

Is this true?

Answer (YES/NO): NO